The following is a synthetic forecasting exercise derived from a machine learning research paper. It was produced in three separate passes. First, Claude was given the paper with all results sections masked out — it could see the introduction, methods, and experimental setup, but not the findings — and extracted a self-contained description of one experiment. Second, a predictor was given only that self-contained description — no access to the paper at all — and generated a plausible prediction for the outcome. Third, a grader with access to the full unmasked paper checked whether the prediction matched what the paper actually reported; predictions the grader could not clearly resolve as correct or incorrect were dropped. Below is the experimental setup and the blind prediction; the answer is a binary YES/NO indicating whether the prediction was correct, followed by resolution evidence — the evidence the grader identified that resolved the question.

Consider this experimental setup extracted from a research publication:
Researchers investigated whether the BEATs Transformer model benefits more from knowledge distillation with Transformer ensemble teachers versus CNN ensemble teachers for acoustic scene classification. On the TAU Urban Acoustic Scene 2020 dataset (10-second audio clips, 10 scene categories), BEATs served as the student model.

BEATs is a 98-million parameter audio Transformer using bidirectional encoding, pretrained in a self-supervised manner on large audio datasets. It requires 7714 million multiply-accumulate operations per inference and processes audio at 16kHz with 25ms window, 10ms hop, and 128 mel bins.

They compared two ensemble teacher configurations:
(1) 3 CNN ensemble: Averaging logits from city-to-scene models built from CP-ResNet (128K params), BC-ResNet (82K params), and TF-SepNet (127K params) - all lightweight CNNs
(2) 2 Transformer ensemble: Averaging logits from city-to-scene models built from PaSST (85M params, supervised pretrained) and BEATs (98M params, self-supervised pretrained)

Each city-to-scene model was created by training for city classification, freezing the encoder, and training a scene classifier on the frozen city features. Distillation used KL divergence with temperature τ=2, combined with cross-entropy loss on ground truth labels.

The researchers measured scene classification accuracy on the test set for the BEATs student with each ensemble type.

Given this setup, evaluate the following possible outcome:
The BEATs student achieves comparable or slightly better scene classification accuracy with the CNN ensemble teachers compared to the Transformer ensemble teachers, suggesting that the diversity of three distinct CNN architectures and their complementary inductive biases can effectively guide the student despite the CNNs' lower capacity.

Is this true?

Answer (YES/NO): NO